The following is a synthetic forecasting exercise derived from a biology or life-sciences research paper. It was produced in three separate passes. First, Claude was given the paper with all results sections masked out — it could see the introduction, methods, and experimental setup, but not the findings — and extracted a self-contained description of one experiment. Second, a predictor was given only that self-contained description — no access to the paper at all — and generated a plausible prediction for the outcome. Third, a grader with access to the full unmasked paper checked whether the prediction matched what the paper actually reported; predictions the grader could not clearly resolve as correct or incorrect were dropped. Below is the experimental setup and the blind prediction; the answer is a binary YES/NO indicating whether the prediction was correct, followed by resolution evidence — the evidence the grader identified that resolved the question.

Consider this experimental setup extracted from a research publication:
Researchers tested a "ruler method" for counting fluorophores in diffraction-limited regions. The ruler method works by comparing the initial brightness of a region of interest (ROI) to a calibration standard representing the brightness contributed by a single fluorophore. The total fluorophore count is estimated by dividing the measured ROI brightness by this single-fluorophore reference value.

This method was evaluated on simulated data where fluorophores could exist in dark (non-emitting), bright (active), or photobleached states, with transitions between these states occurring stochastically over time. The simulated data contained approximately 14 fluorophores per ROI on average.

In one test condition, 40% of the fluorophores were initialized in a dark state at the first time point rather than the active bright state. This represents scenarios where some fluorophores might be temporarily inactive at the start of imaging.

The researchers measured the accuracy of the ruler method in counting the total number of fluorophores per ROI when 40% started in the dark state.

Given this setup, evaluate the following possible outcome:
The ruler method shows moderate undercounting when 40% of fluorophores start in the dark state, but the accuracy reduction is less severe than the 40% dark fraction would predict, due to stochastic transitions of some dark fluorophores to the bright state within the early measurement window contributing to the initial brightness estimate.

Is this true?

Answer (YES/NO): NO